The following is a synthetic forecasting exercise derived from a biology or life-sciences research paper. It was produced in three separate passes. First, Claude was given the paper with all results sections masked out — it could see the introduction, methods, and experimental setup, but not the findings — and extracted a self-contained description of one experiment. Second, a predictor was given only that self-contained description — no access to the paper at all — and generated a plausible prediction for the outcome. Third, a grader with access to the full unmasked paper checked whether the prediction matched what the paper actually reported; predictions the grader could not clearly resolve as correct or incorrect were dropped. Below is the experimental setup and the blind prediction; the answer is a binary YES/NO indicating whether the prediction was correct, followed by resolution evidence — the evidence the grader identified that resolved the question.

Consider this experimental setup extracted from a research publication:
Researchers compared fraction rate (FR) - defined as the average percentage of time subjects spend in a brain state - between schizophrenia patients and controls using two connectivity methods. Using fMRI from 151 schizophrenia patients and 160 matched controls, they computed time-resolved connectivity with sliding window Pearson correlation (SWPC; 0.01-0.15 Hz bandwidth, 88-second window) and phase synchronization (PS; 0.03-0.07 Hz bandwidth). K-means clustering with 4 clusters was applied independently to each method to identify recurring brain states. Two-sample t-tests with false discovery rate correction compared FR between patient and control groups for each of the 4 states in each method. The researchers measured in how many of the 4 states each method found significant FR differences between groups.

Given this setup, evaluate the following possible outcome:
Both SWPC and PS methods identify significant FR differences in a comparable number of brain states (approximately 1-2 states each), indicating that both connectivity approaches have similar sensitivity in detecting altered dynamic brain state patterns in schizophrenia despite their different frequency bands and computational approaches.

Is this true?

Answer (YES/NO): NO